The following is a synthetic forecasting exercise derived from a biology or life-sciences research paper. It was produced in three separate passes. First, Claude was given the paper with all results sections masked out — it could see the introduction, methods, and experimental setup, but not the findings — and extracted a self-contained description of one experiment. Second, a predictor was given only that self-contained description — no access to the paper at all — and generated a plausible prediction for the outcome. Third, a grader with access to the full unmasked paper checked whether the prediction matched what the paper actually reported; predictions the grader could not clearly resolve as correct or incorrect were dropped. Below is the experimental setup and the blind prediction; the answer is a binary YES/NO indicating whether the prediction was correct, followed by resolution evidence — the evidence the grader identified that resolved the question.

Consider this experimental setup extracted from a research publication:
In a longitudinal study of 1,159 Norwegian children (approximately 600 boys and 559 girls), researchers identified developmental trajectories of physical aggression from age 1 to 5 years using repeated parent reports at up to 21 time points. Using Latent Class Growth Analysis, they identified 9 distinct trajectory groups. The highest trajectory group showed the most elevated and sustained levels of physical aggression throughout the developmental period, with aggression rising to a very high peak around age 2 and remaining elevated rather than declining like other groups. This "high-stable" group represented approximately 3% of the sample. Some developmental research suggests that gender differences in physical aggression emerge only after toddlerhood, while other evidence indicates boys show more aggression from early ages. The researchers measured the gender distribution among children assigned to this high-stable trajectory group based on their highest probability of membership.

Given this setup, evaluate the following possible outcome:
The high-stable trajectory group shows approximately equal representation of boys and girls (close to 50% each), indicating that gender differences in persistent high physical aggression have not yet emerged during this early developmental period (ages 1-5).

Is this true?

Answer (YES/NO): NO